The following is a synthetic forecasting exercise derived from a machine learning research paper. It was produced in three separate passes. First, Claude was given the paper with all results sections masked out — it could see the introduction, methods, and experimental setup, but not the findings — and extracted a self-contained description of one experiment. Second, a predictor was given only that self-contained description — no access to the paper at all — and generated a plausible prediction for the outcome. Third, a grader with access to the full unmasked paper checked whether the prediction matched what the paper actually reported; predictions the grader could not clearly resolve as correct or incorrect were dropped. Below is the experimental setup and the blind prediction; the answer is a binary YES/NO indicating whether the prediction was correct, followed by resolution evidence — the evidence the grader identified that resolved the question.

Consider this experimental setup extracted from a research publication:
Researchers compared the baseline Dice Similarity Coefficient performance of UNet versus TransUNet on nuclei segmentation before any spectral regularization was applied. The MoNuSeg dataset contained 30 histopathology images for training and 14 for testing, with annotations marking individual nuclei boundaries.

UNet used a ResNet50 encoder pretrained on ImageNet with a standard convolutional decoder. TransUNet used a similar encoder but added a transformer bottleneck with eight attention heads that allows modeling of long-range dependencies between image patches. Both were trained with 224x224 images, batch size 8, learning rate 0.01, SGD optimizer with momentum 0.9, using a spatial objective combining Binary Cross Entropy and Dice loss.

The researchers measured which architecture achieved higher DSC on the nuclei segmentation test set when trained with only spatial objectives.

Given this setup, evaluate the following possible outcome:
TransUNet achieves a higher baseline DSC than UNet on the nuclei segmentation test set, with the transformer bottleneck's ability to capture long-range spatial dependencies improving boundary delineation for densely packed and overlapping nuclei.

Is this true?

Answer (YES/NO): YES